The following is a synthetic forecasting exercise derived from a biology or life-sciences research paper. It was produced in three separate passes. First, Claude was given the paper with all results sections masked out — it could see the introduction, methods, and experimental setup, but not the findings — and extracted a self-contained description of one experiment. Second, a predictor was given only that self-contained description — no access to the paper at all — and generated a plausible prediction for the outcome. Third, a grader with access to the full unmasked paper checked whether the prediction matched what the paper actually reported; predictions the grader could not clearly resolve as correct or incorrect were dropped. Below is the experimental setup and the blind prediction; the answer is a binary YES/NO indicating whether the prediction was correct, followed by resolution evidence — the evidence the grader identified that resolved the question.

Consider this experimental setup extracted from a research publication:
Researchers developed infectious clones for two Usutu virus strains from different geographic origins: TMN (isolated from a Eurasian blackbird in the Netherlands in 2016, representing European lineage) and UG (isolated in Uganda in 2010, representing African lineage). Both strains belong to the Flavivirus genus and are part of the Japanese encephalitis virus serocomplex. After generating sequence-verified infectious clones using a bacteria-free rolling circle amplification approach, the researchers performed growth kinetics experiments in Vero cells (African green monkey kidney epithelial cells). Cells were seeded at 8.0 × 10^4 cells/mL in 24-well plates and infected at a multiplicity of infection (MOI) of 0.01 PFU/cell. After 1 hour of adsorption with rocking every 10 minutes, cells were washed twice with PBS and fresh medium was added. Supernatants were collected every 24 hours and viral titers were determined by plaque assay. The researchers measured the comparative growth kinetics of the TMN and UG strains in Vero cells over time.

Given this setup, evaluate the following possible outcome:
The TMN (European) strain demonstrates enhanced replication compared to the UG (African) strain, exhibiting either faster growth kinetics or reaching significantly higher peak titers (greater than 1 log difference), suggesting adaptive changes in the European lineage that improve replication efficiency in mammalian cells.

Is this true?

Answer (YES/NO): NO